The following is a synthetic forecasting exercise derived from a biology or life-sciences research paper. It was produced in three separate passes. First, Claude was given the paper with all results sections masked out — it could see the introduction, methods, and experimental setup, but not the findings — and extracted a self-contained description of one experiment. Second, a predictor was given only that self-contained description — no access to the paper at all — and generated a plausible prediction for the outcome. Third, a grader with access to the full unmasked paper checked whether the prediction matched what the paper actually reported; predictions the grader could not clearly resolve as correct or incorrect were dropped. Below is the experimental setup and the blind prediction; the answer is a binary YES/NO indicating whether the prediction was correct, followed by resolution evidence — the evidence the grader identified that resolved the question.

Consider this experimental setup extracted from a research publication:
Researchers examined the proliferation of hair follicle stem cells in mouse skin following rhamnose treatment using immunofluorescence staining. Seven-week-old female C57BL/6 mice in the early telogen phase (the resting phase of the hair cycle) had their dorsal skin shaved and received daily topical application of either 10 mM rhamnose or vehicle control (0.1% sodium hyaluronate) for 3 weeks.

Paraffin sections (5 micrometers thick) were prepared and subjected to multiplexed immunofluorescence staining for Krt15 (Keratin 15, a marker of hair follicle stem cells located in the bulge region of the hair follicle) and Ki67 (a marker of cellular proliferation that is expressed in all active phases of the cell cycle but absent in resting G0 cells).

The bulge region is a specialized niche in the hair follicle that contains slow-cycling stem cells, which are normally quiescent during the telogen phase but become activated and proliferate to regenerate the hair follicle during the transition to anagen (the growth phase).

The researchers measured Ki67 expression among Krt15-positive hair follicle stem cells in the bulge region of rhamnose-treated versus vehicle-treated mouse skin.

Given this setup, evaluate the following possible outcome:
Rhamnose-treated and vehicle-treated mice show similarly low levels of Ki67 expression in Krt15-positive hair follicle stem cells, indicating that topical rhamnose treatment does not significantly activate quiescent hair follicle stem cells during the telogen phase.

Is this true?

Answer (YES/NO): NO